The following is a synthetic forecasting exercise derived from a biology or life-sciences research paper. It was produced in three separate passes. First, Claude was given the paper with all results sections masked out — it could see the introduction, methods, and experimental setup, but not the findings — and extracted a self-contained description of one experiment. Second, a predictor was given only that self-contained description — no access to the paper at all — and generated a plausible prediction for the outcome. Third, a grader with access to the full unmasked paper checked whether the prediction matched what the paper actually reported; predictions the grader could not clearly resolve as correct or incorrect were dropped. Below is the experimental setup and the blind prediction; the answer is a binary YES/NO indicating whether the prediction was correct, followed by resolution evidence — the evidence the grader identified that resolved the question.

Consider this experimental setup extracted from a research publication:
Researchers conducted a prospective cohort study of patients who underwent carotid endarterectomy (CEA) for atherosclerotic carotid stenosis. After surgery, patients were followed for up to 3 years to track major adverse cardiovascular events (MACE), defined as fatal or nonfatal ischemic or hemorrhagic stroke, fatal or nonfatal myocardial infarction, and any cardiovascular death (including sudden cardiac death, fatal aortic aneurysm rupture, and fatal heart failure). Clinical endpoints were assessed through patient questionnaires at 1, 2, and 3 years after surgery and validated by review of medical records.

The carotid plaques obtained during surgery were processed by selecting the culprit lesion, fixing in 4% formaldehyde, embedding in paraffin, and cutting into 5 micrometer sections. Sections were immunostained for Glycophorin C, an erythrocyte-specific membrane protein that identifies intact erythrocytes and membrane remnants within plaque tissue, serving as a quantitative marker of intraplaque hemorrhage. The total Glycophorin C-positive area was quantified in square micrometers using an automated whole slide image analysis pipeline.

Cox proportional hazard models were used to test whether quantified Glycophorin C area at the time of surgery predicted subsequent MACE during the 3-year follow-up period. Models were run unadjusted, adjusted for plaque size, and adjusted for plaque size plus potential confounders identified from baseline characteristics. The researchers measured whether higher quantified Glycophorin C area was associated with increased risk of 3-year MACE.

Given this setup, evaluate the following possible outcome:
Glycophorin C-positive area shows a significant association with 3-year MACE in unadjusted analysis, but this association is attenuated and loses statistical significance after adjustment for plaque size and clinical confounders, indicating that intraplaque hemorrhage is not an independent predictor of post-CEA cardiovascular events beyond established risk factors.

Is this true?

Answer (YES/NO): NO